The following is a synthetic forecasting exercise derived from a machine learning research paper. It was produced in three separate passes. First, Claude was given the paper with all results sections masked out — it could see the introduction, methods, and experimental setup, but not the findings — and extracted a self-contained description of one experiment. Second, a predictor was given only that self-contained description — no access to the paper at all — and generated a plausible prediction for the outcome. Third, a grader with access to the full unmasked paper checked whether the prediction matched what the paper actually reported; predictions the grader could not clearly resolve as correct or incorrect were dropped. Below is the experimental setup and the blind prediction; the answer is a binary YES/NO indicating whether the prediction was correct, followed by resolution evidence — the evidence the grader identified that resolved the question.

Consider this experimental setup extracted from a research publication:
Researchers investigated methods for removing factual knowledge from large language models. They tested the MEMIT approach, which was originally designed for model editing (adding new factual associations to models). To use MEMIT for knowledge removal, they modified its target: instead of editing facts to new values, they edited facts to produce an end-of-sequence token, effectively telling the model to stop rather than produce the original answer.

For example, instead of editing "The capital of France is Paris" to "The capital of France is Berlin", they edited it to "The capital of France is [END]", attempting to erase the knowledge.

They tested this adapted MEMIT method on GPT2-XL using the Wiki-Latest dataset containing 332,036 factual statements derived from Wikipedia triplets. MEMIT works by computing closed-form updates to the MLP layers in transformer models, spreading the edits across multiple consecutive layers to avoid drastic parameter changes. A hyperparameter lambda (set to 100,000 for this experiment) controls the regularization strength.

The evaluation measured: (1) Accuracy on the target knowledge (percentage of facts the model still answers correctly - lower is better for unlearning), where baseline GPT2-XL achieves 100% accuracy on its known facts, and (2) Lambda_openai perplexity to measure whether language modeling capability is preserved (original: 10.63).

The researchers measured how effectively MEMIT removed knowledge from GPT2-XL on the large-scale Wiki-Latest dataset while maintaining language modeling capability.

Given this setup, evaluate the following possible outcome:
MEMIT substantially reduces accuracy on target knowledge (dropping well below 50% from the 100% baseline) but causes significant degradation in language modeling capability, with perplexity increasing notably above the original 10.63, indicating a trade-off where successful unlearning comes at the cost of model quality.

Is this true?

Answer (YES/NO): NO